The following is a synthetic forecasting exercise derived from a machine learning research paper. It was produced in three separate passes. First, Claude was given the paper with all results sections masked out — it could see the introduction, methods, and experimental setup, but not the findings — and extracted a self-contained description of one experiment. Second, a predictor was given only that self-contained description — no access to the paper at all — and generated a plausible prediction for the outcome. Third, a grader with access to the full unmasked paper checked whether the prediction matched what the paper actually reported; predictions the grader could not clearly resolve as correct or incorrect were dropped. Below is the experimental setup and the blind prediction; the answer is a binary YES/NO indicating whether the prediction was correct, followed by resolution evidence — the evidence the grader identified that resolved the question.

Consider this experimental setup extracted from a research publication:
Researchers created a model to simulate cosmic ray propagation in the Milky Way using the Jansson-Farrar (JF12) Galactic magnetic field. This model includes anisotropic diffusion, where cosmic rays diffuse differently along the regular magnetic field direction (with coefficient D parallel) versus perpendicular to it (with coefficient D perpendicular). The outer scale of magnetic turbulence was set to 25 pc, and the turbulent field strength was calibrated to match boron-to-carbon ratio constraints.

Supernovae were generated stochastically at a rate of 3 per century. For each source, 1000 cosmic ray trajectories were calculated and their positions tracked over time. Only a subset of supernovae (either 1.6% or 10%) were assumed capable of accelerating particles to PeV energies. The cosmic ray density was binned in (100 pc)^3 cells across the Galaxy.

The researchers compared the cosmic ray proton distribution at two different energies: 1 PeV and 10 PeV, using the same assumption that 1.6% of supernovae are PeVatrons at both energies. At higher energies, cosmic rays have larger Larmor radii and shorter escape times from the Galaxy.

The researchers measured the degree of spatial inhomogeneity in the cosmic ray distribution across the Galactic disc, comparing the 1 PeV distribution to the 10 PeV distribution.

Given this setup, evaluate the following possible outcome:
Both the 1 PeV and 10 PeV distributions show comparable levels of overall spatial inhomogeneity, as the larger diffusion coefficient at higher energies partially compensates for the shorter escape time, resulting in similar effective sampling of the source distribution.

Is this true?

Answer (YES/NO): NO